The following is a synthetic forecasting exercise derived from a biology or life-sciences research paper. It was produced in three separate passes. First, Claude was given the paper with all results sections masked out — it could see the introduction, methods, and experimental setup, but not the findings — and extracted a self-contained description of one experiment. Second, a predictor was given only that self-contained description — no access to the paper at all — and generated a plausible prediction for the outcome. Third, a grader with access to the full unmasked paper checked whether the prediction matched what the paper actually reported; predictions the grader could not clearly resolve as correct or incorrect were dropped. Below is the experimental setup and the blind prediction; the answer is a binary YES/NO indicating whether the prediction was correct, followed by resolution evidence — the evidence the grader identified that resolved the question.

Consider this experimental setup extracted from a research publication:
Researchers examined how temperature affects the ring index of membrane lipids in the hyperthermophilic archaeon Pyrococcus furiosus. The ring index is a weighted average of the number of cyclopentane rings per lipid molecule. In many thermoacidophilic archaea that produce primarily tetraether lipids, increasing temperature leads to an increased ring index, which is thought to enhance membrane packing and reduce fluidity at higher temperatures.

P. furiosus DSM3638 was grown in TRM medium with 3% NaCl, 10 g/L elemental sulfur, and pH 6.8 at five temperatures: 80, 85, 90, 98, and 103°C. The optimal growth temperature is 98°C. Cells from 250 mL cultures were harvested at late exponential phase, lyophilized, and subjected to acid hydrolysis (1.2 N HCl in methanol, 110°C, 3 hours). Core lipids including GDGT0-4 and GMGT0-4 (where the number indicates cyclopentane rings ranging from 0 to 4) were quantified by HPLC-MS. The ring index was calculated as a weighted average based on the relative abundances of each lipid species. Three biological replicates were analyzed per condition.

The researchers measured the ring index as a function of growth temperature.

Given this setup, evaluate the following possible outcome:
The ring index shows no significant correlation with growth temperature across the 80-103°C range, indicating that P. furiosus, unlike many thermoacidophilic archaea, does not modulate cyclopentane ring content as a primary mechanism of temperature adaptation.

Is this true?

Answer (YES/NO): NO